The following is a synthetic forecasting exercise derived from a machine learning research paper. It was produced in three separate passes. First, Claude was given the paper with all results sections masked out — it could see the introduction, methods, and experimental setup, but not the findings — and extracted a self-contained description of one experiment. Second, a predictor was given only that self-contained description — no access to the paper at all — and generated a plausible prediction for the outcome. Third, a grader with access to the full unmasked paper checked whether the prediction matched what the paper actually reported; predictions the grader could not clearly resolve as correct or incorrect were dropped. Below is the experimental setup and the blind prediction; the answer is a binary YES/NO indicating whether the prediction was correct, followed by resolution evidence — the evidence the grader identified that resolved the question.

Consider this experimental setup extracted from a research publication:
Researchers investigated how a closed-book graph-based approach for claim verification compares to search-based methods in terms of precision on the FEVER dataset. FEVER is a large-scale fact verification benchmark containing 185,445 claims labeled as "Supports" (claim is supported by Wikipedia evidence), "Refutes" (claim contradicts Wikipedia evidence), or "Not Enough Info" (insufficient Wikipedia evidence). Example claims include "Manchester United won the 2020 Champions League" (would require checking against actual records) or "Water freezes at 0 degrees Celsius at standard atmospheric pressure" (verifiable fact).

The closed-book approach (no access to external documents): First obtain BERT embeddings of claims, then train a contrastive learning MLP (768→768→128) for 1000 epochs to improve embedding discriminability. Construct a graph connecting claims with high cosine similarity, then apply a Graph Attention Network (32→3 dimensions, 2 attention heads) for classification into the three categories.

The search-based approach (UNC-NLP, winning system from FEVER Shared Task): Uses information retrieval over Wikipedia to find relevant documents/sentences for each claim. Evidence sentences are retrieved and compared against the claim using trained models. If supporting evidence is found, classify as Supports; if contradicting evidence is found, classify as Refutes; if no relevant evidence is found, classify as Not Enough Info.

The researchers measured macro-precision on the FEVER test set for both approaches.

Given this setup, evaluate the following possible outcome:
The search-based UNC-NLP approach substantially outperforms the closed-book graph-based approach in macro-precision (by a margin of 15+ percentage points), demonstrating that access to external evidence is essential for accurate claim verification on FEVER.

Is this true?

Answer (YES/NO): NO